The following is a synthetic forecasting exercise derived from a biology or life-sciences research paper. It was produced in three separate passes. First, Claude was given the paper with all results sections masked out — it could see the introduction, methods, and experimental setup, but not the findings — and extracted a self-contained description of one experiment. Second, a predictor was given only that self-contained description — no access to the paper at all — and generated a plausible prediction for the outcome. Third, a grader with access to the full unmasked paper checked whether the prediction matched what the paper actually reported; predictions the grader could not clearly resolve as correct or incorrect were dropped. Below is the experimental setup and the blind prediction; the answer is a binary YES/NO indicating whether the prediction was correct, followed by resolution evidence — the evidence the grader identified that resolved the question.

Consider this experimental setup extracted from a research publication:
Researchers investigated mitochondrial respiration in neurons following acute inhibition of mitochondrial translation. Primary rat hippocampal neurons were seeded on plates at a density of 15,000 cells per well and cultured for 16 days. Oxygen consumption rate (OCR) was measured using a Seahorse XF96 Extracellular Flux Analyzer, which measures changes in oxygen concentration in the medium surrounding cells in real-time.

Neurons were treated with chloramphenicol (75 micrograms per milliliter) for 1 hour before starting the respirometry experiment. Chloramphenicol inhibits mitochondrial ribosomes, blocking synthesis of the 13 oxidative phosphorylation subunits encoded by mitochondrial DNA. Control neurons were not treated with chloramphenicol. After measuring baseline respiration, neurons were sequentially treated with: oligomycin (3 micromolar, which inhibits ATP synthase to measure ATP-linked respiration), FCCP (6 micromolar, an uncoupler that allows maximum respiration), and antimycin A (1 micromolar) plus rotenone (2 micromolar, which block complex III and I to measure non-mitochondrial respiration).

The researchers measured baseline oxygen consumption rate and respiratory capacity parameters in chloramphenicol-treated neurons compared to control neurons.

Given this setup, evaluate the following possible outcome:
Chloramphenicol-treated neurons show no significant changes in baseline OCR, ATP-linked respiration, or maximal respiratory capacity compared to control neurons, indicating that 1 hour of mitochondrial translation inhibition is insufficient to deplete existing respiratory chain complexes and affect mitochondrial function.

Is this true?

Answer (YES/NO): YES